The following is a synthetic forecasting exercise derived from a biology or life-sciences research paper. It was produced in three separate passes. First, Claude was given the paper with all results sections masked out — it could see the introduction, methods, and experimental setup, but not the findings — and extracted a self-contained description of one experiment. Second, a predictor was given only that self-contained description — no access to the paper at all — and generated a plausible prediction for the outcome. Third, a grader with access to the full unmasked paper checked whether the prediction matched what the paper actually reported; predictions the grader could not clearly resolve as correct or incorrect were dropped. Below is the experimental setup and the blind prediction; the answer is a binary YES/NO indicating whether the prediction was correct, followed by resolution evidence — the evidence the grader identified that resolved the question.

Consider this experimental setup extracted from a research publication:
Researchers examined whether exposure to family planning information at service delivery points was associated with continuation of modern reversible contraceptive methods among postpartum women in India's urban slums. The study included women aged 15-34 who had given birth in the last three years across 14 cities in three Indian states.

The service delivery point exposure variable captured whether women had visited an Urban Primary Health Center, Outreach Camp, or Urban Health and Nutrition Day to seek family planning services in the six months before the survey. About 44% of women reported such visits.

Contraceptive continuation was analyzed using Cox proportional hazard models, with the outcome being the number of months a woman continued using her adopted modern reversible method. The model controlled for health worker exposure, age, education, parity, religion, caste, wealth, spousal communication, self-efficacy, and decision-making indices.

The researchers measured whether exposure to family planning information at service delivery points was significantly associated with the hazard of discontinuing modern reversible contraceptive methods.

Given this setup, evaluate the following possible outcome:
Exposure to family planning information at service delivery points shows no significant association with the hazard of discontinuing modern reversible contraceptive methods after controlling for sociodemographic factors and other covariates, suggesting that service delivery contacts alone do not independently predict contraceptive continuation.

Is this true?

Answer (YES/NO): YES